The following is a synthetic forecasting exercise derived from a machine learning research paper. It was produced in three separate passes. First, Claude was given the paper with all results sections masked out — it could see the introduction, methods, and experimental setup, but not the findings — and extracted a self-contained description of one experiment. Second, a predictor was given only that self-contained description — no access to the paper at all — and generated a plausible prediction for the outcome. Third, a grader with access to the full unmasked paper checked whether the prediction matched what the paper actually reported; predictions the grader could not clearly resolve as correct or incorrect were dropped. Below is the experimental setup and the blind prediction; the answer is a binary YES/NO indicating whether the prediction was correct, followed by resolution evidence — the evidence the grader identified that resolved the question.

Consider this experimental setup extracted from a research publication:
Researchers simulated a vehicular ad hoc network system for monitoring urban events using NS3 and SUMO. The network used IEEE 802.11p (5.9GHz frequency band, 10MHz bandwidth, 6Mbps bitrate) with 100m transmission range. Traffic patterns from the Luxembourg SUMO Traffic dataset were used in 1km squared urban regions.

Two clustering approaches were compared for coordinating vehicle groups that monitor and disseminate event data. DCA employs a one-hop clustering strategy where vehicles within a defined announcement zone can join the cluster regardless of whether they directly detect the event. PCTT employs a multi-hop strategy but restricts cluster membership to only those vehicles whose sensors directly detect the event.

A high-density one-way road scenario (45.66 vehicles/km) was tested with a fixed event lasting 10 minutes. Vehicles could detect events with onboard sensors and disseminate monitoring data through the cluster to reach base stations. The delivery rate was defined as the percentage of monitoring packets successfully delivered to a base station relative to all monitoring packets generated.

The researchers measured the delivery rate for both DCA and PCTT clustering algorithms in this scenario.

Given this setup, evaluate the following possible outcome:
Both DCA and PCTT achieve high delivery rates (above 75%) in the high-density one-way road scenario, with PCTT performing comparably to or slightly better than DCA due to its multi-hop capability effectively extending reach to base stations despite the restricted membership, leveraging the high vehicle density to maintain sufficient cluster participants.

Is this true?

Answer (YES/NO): NO